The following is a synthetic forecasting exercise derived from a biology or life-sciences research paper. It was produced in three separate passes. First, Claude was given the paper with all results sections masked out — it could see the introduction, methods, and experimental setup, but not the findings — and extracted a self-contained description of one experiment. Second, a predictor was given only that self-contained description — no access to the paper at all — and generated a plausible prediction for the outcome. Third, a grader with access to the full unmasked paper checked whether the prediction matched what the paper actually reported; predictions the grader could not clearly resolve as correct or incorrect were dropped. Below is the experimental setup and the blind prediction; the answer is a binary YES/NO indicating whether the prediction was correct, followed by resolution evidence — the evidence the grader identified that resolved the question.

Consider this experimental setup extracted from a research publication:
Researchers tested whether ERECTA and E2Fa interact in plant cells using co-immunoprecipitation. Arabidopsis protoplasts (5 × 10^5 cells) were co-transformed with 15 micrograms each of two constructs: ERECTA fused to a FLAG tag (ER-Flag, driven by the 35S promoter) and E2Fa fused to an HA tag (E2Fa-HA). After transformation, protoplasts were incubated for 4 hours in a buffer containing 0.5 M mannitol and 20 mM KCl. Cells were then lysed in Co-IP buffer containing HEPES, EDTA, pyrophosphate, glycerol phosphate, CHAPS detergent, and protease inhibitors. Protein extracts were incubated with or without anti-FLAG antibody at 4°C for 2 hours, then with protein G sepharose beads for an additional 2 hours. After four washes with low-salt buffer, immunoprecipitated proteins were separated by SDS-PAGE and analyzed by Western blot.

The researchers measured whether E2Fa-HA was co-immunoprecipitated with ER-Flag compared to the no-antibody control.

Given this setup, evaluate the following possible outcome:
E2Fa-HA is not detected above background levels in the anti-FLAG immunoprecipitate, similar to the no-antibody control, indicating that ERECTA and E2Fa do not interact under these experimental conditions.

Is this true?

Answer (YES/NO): NO